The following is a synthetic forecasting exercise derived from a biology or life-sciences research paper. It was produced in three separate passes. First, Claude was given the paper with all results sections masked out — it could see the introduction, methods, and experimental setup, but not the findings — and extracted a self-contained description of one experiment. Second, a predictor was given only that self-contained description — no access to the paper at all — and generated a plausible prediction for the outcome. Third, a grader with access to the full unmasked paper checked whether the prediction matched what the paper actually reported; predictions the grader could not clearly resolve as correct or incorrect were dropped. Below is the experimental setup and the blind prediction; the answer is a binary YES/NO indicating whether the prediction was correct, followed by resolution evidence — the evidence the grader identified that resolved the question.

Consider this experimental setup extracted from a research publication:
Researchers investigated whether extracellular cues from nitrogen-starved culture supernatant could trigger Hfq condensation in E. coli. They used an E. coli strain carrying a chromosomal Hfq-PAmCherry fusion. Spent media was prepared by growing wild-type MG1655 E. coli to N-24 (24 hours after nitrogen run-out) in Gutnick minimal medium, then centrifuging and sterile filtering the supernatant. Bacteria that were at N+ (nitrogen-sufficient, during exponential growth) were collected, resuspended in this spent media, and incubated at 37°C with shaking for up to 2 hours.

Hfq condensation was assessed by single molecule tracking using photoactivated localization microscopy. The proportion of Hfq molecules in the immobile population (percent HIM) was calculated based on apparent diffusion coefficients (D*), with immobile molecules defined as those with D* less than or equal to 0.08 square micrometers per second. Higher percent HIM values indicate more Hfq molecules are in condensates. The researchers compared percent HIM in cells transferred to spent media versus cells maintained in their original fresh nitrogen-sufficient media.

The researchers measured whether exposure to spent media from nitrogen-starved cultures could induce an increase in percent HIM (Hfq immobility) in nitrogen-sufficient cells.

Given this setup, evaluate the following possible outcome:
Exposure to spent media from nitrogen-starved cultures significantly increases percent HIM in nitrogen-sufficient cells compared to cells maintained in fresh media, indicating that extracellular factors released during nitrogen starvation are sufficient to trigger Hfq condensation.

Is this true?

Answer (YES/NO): NO